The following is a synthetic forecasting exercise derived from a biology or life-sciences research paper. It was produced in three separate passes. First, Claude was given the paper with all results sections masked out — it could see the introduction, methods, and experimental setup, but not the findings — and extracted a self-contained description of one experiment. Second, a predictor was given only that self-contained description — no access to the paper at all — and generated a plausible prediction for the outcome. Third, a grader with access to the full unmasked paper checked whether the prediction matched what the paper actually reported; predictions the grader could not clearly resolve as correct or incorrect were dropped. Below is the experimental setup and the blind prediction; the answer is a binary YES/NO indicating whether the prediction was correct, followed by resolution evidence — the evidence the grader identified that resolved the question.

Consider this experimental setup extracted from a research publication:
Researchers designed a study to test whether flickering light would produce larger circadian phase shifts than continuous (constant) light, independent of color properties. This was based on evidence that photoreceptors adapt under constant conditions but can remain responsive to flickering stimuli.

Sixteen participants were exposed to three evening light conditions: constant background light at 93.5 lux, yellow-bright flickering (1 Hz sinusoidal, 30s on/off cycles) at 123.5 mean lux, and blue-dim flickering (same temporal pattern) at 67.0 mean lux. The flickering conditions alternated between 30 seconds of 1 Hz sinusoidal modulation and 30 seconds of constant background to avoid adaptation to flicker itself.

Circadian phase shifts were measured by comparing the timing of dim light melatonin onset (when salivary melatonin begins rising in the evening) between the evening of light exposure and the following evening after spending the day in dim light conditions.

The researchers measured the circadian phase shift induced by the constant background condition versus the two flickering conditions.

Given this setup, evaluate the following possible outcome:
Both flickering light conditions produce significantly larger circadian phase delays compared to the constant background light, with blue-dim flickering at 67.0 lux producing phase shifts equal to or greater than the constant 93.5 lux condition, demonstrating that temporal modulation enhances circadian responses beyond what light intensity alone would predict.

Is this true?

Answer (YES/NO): NO